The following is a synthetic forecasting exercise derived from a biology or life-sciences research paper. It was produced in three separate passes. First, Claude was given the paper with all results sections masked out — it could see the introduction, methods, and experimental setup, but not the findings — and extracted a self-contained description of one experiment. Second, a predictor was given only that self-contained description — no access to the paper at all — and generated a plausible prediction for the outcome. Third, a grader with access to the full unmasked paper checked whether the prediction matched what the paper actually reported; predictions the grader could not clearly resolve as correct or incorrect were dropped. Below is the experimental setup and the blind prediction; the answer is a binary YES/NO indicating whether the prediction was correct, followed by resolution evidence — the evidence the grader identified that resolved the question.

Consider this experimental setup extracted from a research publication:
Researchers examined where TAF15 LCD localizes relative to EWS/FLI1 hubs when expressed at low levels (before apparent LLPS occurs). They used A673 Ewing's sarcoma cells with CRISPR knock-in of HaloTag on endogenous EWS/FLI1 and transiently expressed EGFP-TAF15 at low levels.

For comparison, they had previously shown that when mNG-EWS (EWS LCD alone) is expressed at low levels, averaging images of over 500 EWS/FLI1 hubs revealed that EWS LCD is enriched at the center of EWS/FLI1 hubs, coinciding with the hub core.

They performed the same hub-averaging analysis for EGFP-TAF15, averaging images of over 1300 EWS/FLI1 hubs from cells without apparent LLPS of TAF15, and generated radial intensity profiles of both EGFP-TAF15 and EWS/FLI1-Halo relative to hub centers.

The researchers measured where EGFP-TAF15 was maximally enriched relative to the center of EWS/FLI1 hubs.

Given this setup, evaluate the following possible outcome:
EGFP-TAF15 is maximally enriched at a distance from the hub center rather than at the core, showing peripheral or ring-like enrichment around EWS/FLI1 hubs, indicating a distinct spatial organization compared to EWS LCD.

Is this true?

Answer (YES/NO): YES